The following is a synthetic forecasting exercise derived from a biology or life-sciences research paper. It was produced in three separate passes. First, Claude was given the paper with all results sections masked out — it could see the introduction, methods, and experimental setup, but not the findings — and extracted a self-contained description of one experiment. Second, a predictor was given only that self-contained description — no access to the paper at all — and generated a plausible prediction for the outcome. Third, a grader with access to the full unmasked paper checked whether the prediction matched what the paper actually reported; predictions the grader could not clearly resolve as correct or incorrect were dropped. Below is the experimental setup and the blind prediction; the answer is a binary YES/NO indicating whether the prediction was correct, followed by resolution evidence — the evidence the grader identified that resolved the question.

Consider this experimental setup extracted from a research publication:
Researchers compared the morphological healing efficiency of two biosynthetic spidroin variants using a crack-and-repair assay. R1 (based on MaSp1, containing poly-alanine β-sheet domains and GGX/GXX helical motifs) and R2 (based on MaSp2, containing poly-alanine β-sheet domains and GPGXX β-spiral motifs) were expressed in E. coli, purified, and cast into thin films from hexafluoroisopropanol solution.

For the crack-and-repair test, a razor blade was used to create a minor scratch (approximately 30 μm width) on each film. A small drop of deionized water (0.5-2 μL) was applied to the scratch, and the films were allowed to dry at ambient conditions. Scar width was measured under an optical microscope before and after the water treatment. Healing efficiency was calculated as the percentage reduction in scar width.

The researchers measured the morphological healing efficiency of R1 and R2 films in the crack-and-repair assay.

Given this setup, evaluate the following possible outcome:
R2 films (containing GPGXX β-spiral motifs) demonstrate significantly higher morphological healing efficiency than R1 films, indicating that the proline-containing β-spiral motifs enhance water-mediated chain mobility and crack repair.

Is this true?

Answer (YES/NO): YES